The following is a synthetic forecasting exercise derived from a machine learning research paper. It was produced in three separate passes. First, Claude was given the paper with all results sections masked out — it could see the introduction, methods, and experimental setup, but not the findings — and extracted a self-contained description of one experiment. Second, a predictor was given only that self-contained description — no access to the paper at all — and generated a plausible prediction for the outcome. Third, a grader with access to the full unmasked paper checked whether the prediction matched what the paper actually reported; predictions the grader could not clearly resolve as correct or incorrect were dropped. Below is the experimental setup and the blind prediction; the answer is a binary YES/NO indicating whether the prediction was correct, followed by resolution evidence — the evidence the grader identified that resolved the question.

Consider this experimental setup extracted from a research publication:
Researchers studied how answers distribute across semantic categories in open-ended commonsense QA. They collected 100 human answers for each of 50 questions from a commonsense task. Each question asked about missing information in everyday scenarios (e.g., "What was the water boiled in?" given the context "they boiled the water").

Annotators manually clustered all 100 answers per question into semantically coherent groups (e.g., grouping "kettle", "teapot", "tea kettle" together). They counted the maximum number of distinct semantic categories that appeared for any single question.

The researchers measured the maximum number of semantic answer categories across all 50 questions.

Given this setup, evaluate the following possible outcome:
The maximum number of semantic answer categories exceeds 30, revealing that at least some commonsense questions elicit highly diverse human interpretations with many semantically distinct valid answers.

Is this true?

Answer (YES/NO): NO